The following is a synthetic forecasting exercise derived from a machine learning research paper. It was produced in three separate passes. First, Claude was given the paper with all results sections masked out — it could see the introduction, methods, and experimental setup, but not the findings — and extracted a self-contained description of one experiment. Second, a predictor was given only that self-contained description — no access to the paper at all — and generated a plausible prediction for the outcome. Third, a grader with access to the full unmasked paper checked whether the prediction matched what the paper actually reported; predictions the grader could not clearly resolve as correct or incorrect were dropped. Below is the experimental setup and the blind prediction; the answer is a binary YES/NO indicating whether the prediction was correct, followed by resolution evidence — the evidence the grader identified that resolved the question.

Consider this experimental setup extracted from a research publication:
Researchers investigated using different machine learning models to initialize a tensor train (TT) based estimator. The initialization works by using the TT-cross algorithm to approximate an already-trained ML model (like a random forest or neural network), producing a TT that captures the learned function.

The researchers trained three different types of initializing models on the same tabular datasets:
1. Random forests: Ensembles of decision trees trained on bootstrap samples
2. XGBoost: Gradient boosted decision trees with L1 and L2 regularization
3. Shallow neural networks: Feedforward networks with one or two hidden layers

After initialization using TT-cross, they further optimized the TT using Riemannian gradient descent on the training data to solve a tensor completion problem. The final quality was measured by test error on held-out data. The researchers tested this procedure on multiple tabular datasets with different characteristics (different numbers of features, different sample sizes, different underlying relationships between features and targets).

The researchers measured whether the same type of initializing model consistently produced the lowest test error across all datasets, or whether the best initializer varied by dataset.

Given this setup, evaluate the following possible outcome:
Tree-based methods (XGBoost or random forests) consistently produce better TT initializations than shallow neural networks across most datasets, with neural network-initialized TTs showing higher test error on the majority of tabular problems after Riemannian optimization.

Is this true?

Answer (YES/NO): YES